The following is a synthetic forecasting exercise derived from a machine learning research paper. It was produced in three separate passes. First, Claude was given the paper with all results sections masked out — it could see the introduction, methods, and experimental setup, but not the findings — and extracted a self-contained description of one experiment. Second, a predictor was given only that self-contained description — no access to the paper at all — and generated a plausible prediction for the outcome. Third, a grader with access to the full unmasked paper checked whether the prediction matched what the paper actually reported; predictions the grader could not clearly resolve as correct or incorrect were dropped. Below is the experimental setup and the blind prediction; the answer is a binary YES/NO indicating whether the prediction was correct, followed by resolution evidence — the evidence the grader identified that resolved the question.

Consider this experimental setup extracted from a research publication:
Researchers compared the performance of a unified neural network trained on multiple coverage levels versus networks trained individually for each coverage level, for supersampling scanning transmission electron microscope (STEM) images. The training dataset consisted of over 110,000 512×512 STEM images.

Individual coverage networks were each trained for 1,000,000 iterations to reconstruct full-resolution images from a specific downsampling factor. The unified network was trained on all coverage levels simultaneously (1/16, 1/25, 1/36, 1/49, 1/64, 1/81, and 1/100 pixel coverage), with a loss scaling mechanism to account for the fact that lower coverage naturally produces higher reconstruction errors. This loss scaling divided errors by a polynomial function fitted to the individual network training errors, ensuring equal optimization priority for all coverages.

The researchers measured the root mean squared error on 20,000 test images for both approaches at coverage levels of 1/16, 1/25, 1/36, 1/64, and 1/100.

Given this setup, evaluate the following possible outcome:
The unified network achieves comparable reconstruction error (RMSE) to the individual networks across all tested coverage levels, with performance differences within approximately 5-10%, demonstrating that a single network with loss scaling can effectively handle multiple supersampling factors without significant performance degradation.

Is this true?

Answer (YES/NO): YES